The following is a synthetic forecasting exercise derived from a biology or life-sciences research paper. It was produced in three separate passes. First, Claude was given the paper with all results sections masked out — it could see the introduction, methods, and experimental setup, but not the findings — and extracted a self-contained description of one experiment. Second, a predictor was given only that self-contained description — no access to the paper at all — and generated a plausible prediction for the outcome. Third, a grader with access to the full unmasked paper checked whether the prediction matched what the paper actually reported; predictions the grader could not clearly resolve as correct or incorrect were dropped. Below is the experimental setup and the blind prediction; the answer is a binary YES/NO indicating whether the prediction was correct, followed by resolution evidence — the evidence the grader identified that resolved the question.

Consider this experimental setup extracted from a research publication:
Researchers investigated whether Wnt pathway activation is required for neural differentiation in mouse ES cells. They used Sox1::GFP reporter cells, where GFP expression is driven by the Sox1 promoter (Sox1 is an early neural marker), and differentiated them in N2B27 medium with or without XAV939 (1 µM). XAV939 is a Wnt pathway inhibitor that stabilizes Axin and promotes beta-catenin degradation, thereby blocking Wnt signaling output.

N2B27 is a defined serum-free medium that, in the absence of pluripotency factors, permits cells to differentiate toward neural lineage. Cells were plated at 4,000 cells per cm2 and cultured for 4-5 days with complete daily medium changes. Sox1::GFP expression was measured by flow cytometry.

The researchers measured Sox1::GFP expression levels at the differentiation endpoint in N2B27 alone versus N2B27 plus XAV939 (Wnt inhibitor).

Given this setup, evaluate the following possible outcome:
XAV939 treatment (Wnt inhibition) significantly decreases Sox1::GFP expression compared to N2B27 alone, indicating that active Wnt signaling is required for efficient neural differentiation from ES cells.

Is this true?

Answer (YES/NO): NO